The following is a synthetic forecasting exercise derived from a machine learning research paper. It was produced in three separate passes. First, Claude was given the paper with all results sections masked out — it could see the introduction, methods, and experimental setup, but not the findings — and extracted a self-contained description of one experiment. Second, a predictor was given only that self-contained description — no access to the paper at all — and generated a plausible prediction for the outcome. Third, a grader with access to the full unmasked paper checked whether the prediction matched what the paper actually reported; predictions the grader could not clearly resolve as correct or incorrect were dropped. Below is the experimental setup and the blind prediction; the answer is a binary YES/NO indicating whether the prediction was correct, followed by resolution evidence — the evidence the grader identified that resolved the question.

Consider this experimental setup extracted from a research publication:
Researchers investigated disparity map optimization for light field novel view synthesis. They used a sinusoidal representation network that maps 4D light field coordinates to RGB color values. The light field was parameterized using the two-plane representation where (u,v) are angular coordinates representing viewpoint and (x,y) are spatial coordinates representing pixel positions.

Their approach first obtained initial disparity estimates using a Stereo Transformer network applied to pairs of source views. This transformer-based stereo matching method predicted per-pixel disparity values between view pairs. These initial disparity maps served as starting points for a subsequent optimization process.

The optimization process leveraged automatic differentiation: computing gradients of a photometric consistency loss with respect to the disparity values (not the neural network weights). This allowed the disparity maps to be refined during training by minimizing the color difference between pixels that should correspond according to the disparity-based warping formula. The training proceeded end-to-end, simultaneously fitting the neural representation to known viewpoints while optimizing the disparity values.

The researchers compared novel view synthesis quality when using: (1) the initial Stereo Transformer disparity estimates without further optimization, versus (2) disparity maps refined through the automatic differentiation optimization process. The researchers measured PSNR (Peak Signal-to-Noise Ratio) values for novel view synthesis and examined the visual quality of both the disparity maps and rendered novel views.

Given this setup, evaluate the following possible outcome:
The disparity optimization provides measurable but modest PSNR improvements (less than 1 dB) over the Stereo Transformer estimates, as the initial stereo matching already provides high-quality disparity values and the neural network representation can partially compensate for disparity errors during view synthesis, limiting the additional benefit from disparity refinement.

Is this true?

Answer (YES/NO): NO